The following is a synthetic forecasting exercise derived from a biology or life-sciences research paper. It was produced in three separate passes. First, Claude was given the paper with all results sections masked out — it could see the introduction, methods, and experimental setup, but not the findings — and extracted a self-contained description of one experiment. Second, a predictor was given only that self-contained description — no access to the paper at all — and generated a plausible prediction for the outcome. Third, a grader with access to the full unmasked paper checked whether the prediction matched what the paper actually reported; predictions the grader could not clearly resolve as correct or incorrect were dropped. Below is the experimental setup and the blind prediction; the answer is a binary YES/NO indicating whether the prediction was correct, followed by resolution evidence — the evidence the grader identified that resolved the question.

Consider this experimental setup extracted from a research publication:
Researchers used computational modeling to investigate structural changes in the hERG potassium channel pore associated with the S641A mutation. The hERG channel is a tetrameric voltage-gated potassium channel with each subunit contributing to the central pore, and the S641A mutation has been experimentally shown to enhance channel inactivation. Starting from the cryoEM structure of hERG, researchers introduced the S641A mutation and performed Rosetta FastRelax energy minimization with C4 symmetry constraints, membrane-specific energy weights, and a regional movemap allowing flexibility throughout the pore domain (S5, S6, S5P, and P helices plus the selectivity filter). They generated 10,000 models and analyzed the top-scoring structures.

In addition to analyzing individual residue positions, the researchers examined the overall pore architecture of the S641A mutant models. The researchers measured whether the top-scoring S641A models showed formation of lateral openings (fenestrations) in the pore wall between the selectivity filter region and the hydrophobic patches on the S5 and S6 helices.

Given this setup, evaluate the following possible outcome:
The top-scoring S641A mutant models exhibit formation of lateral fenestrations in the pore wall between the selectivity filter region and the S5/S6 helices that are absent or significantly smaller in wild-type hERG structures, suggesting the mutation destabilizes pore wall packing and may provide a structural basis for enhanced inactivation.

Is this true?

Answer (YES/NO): YES